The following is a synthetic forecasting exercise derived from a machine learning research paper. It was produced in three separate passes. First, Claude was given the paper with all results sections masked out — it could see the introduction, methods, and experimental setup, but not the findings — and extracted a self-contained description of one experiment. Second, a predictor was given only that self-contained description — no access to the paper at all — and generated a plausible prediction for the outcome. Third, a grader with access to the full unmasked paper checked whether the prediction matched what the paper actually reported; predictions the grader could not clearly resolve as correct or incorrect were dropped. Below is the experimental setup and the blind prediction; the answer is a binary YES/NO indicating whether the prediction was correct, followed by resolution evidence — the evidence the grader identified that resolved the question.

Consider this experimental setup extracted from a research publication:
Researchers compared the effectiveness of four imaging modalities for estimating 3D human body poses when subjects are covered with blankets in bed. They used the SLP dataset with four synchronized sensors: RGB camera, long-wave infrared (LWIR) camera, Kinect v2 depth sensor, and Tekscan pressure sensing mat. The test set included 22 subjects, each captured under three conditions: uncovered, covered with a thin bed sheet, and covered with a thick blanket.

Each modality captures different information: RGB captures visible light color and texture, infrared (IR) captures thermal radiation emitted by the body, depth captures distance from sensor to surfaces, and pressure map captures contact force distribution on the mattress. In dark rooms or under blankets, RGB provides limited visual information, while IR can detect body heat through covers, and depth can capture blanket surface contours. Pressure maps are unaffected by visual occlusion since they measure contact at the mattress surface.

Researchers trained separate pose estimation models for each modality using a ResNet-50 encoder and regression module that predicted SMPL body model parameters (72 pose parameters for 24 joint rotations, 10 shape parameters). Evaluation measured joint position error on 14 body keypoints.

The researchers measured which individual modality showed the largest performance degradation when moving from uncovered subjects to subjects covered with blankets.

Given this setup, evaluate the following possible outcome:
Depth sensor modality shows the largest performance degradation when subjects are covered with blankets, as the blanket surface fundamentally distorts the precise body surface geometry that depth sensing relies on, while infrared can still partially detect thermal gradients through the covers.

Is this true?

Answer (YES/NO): NO